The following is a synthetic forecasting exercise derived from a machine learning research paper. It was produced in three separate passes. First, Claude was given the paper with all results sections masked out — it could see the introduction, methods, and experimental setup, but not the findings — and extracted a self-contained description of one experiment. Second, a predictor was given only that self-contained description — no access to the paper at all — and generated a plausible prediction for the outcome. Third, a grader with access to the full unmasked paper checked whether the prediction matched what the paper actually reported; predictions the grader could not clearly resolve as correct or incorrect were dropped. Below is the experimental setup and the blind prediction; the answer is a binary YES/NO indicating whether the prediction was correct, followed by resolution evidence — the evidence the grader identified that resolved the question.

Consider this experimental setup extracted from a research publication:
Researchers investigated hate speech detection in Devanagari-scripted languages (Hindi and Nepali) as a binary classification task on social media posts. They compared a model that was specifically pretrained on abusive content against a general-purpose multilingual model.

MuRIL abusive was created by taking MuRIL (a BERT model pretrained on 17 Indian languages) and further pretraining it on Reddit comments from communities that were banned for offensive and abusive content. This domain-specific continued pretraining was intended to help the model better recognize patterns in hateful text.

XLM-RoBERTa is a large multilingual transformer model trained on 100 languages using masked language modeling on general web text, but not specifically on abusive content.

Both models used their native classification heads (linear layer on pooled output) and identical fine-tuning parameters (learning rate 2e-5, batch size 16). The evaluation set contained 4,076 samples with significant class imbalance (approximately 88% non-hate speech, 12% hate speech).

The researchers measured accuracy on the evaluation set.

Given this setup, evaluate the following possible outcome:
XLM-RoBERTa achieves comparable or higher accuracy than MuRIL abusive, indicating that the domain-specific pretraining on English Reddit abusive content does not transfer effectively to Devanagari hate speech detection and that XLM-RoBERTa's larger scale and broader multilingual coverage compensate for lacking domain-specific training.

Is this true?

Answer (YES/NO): NO